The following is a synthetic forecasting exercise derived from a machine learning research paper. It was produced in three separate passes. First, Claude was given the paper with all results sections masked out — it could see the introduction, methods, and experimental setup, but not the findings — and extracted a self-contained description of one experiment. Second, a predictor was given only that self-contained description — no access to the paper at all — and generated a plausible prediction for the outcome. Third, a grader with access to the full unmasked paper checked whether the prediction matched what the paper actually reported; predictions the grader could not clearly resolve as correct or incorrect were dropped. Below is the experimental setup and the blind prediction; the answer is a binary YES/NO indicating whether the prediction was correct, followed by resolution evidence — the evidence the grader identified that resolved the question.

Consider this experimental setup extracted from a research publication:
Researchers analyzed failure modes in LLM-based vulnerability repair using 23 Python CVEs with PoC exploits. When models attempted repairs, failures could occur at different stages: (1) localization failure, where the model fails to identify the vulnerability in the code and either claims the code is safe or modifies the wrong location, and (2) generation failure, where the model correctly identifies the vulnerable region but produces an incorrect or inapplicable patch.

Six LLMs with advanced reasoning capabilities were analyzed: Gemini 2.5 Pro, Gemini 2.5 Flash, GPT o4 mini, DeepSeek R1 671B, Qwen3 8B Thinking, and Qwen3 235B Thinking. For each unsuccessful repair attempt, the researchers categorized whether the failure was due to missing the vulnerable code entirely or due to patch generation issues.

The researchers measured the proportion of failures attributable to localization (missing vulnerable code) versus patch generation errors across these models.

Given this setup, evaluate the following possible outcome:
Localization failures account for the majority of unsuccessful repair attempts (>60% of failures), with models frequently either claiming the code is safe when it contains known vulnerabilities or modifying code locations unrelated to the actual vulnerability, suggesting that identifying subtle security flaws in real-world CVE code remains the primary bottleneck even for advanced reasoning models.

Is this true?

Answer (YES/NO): YES